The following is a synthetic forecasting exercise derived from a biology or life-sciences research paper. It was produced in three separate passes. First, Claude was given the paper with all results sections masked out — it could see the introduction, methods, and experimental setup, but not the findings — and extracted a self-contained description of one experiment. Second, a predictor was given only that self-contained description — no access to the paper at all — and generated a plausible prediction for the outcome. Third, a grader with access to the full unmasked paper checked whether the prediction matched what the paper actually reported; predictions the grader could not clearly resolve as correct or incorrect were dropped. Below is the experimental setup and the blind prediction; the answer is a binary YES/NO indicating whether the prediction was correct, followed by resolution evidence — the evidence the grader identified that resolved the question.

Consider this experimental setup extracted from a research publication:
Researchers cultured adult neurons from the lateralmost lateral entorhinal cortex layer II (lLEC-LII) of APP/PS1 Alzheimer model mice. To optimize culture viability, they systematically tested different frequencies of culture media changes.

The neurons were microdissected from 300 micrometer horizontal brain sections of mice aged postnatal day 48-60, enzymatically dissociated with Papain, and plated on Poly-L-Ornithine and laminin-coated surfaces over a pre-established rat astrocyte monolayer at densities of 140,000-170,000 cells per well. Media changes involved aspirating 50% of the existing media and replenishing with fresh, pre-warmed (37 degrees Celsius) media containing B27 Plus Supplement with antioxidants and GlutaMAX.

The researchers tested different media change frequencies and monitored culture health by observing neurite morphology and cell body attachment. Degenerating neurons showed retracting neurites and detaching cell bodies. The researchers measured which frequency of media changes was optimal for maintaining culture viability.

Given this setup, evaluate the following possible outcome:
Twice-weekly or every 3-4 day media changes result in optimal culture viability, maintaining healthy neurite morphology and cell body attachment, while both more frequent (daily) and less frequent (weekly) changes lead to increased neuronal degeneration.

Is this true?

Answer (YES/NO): YES